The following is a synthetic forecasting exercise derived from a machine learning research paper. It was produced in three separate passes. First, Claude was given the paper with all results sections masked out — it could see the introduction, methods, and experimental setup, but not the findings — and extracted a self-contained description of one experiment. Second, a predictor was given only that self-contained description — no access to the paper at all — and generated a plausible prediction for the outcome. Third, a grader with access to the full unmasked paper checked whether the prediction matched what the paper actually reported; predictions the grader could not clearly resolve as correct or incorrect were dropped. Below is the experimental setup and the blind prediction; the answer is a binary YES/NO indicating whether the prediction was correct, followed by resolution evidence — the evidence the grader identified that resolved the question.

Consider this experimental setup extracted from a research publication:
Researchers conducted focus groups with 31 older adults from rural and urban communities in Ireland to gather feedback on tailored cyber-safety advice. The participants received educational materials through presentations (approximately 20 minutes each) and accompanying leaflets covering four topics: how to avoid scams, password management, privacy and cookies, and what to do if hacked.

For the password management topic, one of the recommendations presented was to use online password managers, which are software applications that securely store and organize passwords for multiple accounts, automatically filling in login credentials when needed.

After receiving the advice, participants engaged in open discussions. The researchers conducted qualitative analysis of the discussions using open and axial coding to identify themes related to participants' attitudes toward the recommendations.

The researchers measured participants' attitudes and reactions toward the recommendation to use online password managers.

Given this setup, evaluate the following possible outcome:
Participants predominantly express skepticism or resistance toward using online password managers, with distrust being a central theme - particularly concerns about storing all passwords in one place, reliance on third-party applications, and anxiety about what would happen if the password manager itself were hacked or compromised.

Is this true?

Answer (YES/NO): NO